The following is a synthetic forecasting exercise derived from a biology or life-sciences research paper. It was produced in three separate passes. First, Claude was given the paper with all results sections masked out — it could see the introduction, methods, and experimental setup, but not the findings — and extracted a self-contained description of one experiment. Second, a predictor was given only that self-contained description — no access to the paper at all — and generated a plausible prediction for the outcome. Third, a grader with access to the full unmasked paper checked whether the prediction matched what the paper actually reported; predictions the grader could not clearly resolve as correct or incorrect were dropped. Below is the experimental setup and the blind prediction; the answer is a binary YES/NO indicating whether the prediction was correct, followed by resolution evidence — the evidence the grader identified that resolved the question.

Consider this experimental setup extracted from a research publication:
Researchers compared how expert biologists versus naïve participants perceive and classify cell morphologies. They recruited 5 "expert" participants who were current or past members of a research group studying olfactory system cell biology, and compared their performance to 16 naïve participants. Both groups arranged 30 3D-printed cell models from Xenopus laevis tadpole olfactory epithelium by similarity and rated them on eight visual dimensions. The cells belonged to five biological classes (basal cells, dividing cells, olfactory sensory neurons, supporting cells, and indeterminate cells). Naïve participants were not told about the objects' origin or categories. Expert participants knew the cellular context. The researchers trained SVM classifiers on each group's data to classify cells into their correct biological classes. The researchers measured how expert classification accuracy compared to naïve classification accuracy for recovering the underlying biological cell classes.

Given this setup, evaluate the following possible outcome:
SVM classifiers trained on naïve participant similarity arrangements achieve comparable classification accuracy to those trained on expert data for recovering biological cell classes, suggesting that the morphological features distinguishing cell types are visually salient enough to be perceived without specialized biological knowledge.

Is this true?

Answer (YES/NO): YES